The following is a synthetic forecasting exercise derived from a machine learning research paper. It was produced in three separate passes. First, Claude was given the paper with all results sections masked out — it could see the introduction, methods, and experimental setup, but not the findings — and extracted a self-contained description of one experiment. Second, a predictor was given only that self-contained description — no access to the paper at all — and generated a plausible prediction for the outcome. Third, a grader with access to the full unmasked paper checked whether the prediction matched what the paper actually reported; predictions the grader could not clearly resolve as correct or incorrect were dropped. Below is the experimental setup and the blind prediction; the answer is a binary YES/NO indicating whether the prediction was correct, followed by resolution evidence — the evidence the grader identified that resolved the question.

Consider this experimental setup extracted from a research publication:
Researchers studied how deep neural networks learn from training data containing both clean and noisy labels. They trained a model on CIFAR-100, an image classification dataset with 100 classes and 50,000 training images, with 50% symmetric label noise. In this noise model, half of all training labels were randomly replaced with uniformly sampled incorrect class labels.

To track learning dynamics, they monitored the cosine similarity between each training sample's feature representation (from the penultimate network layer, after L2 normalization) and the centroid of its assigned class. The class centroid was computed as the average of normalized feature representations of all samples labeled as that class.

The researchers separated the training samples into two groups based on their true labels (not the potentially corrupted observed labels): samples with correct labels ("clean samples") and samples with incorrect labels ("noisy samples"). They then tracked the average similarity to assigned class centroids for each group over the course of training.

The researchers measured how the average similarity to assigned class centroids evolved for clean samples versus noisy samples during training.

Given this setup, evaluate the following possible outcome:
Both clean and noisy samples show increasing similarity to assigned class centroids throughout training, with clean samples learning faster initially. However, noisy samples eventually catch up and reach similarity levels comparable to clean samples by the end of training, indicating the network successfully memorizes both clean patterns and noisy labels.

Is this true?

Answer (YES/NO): NO